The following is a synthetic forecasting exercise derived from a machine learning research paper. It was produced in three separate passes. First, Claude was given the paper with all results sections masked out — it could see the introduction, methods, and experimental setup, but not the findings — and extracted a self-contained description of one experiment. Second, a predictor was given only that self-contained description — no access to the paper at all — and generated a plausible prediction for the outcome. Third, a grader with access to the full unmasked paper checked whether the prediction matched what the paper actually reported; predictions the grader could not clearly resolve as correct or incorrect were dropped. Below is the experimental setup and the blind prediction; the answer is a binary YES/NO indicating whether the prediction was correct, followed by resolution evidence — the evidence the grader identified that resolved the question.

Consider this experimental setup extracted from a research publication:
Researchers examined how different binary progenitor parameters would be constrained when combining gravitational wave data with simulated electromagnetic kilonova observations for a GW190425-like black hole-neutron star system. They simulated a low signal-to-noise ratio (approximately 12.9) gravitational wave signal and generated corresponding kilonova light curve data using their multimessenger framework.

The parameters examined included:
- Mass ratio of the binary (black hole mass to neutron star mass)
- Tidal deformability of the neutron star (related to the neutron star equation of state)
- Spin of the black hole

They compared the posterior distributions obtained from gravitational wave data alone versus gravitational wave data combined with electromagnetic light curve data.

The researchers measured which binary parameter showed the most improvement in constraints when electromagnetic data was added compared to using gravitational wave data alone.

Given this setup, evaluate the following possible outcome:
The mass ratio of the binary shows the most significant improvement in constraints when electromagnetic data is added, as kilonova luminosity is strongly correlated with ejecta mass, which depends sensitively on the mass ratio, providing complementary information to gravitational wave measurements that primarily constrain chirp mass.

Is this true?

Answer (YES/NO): NO